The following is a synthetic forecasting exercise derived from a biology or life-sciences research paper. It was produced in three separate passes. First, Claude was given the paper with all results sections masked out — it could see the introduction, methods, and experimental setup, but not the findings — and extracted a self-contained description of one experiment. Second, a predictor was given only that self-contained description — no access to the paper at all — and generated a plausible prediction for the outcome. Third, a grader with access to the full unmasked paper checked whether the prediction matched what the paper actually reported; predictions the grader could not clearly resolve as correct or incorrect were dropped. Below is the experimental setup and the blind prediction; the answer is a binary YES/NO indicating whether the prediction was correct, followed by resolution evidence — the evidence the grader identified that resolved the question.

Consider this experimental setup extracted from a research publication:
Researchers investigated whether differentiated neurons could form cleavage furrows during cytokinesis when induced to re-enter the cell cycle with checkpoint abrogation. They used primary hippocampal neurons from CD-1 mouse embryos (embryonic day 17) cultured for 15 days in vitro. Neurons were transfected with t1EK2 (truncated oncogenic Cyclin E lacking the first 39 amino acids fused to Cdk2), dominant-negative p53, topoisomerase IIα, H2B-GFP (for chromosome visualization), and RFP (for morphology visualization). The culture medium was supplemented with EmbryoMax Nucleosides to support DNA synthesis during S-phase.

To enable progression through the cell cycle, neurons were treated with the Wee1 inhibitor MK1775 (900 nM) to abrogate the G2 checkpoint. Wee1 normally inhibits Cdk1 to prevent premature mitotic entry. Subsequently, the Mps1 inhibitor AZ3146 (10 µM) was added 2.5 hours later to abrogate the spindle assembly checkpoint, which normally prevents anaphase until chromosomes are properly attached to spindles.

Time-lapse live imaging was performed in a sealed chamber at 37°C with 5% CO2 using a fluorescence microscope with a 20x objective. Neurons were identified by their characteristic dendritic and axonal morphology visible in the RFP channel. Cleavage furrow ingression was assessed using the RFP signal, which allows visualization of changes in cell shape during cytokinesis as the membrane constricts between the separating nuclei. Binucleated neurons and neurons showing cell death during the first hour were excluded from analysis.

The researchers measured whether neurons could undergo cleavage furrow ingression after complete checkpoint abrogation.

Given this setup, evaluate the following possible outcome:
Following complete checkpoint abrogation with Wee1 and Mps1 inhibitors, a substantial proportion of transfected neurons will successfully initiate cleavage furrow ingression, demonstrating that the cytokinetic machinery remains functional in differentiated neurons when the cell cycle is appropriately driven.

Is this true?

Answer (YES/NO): NO